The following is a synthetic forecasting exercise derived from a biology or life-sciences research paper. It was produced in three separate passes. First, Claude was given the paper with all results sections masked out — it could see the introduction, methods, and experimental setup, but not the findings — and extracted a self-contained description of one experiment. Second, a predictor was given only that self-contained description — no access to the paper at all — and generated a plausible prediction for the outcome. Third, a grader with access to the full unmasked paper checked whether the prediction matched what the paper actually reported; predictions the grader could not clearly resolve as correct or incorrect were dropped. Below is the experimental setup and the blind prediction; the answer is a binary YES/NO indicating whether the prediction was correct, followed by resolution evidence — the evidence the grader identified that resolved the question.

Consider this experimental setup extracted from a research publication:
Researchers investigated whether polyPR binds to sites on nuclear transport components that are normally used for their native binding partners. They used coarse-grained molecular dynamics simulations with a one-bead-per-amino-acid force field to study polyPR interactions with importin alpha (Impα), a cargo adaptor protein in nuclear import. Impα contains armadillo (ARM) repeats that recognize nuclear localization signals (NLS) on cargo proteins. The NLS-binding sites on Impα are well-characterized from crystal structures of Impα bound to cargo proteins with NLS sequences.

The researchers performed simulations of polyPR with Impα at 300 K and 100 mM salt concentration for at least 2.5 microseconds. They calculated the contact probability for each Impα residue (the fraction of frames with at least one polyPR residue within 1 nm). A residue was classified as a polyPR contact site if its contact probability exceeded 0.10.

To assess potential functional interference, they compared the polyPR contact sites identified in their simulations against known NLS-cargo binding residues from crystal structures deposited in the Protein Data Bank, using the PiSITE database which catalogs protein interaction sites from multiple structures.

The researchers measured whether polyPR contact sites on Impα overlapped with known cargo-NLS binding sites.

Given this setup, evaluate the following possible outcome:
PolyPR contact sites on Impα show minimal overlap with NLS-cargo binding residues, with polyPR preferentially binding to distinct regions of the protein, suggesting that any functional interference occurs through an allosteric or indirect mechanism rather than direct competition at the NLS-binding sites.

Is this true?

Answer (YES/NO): NO